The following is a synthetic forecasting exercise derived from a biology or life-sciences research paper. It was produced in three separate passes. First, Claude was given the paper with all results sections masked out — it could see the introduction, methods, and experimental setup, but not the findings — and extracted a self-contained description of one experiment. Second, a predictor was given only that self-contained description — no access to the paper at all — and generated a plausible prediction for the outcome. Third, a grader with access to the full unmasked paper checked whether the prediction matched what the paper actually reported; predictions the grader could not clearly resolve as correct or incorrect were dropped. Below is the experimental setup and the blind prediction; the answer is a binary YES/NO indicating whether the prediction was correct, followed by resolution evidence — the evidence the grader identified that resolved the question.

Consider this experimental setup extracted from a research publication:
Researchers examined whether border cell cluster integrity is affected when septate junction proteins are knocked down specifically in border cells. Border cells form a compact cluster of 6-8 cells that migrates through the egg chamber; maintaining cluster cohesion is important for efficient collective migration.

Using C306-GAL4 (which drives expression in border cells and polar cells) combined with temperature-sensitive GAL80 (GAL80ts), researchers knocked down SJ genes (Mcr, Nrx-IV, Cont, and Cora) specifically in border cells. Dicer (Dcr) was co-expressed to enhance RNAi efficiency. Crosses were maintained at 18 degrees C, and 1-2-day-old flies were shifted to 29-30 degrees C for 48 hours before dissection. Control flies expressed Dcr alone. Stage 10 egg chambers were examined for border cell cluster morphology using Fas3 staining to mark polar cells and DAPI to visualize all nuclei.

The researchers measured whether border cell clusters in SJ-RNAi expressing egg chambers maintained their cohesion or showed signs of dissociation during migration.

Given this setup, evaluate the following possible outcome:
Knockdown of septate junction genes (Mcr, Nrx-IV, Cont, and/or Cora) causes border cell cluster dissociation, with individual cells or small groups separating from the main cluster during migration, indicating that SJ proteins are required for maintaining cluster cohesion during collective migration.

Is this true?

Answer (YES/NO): YES